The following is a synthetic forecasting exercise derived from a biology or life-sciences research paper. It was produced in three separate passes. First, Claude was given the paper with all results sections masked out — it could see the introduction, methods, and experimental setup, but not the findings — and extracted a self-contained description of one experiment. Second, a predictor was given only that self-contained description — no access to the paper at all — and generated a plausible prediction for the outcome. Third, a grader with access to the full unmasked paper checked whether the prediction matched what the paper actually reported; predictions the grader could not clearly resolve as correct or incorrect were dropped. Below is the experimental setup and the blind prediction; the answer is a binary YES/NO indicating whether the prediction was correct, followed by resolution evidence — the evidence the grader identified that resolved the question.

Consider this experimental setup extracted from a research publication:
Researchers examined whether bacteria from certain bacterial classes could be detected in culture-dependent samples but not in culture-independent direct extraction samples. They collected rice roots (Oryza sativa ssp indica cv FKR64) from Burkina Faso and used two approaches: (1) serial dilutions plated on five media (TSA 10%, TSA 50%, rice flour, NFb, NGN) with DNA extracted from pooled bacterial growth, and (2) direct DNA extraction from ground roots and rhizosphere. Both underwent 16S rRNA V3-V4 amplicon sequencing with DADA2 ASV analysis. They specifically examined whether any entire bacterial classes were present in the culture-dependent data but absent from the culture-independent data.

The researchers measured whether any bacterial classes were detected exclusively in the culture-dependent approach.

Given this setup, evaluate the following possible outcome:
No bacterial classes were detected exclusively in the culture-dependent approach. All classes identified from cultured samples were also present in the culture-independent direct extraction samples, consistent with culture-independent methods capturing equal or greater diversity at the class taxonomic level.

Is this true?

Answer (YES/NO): NO